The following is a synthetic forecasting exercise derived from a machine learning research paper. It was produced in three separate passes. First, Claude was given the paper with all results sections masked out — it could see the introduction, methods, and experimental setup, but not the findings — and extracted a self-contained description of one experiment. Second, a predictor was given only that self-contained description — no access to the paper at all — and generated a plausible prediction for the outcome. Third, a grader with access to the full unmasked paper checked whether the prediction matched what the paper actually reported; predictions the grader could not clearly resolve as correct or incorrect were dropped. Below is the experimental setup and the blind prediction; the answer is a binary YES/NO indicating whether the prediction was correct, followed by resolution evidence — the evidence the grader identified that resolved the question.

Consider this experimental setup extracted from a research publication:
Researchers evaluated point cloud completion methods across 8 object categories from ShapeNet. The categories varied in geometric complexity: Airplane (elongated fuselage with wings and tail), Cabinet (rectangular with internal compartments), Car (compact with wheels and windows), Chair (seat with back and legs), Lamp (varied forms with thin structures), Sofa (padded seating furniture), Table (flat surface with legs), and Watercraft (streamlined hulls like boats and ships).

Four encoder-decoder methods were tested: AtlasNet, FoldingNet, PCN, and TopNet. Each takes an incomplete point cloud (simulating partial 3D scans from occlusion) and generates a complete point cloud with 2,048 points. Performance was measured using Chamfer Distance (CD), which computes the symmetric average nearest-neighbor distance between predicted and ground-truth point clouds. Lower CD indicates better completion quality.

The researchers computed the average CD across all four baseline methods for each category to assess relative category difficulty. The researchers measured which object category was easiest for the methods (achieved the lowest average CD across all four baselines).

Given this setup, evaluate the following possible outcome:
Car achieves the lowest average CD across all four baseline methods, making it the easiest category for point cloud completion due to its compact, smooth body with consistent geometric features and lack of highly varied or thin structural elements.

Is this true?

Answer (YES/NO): NO